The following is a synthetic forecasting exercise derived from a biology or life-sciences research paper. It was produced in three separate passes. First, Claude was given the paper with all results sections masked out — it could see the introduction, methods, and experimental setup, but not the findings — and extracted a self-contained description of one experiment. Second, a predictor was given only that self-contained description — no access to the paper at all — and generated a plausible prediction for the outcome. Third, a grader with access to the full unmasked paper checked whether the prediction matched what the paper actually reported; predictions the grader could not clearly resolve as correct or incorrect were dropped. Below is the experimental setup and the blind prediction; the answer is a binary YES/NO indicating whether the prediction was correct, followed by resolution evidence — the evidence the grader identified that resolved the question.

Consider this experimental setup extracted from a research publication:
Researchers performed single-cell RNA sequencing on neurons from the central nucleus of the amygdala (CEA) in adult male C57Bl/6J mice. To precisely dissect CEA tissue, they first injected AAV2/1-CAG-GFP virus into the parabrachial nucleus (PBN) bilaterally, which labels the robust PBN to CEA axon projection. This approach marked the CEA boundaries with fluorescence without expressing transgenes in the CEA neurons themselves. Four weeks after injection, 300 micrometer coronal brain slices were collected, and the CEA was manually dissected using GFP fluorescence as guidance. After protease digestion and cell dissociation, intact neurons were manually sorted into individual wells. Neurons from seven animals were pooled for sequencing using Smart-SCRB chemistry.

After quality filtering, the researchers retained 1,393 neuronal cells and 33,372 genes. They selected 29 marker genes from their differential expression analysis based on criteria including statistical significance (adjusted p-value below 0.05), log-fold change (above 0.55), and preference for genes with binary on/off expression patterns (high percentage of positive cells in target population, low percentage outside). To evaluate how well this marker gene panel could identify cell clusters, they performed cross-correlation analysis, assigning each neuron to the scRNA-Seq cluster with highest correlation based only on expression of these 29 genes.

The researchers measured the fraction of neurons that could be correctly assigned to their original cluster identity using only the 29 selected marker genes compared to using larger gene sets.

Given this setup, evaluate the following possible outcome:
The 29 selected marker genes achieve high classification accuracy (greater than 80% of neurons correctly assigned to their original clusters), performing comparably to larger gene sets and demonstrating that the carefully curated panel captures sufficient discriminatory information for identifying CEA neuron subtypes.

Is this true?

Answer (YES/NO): NO